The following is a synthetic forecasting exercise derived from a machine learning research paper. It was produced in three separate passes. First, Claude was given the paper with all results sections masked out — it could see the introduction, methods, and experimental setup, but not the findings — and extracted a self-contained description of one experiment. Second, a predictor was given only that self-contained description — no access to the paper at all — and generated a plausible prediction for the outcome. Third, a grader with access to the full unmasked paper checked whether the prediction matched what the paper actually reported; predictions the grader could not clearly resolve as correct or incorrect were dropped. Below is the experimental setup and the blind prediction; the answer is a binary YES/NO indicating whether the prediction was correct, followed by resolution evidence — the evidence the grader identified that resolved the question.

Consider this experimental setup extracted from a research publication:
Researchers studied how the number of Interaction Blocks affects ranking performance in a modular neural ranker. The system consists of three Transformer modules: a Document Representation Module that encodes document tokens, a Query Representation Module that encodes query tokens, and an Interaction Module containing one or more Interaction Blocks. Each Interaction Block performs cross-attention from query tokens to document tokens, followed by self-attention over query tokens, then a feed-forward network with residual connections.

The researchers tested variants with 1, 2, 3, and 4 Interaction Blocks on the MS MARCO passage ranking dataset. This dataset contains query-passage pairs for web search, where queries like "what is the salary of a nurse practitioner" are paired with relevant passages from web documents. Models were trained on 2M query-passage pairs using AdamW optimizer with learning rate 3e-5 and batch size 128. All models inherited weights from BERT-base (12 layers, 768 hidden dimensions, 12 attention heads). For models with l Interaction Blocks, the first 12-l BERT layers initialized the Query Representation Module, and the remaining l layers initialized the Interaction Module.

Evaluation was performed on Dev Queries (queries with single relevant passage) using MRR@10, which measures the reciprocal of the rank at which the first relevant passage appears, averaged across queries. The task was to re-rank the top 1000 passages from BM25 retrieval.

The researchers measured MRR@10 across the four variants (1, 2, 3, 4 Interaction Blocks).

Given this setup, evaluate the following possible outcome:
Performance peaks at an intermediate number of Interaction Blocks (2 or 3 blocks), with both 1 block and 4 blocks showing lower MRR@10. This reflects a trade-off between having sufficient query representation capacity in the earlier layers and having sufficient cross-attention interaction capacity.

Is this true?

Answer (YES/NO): YES